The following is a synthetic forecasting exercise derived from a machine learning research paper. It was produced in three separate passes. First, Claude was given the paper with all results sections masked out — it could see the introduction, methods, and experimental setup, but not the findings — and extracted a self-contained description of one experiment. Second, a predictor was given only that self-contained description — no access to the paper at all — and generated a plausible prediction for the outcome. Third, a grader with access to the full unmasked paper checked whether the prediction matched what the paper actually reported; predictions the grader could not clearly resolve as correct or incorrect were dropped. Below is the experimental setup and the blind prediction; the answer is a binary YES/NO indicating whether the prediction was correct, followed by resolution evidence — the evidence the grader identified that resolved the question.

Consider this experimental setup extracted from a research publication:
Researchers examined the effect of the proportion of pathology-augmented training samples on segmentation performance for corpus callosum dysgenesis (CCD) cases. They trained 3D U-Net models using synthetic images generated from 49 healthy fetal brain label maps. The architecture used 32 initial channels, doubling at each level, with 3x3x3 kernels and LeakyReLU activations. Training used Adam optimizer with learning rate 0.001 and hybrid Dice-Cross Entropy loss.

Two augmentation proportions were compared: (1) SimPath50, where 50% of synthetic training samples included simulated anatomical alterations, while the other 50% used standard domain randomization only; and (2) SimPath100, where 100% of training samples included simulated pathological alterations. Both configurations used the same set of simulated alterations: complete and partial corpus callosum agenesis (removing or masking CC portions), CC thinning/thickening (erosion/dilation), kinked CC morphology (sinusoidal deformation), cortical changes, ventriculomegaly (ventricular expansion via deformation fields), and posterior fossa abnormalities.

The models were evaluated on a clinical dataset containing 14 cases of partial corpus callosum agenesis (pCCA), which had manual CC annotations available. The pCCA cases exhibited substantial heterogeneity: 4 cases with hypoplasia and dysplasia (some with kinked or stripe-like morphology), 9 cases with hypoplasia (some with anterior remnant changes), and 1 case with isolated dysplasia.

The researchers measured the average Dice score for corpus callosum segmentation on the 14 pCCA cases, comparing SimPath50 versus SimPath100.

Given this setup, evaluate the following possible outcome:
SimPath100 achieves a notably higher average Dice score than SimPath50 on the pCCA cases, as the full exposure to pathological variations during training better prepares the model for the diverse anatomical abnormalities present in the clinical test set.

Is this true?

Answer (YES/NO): NO